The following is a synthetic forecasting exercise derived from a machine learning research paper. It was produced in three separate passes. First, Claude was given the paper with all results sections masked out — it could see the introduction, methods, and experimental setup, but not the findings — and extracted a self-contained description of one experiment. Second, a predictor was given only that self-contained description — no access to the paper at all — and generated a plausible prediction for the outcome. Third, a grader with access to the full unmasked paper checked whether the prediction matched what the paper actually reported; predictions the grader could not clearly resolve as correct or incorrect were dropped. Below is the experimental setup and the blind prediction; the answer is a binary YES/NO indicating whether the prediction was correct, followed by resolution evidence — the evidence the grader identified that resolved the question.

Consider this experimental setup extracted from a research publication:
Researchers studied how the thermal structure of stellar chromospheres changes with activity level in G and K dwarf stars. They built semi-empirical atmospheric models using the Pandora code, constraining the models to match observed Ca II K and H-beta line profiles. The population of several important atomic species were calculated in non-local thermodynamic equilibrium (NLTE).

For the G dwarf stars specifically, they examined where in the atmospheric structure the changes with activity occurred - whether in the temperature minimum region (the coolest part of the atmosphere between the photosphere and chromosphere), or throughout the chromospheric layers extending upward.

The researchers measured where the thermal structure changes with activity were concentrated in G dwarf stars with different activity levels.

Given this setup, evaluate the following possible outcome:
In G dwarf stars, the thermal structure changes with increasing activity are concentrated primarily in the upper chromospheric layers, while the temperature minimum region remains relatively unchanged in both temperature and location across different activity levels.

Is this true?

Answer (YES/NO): NO